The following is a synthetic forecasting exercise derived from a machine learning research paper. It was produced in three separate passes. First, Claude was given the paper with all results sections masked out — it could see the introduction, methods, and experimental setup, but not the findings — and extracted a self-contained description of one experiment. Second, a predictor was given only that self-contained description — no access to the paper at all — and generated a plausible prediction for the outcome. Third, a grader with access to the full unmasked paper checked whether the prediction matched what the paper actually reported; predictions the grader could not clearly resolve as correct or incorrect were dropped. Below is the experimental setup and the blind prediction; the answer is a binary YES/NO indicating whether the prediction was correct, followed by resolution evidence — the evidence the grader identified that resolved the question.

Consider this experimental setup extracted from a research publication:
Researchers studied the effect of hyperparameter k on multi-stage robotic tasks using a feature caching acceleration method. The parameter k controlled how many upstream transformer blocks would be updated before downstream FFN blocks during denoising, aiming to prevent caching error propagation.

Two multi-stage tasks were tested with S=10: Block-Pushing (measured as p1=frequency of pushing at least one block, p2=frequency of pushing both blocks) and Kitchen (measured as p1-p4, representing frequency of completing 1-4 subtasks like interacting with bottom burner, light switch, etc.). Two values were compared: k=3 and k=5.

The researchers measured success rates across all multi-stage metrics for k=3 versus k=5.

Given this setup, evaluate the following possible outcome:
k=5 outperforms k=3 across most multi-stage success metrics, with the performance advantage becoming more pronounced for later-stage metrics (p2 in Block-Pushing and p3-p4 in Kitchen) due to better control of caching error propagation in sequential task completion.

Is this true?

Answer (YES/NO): YES